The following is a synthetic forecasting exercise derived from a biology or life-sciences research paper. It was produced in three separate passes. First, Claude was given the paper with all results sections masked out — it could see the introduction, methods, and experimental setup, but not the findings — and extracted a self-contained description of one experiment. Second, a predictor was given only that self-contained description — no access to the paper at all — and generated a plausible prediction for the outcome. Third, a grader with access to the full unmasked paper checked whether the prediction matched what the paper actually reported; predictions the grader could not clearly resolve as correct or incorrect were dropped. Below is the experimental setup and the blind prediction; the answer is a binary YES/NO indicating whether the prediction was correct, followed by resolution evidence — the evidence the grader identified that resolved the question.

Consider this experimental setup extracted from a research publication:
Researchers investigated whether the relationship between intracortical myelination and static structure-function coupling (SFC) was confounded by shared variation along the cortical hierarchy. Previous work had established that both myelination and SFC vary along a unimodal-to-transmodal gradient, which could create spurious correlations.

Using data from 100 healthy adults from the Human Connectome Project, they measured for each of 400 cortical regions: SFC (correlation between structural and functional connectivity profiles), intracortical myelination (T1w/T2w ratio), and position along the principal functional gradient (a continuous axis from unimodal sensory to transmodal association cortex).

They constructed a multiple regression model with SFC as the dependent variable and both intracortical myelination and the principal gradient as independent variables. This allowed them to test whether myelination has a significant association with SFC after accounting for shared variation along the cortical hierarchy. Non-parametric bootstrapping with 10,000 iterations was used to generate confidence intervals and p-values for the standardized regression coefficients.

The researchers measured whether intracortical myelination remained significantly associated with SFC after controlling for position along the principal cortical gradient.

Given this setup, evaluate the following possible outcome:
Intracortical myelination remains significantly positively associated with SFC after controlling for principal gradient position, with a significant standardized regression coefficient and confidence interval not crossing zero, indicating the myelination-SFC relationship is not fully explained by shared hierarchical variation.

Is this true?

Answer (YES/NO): YES